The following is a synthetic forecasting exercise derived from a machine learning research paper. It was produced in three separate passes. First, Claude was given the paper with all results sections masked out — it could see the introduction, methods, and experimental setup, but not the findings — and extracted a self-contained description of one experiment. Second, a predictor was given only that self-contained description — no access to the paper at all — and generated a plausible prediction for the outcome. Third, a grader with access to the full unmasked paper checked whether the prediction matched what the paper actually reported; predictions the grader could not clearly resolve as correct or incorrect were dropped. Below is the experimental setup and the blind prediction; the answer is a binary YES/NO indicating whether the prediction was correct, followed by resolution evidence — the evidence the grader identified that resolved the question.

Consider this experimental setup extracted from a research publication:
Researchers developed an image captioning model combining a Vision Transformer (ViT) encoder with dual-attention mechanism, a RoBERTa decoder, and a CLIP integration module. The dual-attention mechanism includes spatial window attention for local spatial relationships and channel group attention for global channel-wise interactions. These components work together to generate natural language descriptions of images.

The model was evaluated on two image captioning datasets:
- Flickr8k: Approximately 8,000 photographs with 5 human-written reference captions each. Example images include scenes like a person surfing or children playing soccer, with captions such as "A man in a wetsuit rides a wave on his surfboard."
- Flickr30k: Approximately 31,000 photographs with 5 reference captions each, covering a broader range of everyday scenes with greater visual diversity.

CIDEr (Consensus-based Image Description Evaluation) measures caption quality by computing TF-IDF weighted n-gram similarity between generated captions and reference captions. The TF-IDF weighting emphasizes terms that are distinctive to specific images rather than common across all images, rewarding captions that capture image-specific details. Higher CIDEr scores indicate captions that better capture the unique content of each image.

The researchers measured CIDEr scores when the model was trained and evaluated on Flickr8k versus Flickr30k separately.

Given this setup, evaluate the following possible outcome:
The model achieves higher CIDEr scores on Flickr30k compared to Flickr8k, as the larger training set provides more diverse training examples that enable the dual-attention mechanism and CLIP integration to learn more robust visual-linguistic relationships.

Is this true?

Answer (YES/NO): YES